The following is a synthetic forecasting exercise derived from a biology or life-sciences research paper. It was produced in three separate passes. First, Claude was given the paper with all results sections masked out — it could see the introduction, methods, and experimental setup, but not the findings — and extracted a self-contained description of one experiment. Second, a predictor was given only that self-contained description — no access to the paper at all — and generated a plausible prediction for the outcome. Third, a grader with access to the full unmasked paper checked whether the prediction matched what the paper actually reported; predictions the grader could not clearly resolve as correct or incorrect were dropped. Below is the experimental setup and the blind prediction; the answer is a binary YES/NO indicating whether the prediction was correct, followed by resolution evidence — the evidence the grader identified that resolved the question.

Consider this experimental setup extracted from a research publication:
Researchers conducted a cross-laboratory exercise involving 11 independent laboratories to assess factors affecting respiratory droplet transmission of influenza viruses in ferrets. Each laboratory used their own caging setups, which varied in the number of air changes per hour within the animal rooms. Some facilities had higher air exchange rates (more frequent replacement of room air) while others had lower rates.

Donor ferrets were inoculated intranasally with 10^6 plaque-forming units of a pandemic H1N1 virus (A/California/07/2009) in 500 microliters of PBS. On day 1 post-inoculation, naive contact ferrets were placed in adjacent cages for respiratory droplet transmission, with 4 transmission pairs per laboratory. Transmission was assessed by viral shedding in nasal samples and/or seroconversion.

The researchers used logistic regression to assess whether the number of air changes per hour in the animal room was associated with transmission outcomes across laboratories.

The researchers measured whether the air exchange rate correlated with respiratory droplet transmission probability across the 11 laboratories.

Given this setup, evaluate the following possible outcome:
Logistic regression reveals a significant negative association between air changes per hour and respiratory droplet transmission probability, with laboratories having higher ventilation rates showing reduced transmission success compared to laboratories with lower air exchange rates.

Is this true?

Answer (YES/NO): NO